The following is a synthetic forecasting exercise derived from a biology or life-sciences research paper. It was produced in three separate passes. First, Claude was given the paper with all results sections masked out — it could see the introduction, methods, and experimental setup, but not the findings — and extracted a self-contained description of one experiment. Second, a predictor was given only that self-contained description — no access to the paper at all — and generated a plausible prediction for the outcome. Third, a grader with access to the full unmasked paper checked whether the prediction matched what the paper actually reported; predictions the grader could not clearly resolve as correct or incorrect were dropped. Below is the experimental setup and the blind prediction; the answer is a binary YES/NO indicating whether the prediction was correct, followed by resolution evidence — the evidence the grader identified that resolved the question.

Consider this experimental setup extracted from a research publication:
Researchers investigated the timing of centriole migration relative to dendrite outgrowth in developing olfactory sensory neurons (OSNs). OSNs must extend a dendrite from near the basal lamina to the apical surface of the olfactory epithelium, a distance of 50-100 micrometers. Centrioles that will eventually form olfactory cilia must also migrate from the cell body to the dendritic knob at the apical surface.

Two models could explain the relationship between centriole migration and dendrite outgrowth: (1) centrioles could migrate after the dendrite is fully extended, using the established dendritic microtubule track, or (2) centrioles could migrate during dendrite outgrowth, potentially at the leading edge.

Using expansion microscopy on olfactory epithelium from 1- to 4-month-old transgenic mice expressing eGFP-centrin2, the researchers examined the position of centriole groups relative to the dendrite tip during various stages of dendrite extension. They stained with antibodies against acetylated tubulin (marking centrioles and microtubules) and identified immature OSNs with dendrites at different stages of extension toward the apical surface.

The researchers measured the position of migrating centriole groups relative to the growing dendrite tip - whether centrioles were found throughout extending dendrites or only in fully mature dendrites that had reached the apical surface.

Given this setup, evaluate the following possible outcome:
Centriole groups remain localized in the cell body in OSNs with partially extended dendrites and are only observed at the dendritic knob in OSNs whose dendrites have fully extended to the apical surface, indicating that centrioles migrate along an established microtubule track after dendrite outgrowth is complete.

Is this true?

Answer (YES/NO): NO